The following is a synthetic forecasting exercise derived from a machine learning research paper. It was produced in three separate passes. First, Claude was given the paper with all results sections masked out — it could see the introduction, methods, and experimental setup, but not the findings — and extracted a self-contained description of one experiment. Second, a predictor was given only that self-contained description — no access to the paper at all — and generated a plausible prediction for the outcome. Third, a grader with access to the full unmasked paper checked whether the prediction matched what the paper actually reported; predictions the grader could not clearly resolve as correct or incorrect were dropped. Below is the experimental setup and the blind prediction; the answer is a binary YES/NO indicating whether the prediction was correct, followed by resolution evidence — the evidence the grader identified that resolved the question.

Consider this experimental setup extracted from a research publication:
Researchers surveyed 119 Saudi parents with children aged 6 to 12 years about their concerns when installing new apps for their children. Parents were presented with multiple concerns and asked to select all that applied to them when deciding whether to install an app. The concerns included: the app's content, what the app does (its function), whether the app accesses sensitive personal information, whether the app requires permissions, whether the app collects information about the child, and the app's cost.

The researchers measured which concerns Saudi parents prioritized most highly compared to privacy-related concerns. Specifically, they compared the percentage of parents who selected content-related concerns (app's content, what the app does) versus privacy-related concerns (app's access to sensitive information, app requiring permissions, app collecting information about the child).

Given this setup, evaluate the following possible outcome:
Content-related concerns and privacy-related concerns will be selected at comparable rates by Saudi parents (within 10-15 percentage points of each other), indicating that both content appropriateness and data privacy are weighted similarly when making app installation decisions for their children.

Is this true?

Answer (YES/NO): NO